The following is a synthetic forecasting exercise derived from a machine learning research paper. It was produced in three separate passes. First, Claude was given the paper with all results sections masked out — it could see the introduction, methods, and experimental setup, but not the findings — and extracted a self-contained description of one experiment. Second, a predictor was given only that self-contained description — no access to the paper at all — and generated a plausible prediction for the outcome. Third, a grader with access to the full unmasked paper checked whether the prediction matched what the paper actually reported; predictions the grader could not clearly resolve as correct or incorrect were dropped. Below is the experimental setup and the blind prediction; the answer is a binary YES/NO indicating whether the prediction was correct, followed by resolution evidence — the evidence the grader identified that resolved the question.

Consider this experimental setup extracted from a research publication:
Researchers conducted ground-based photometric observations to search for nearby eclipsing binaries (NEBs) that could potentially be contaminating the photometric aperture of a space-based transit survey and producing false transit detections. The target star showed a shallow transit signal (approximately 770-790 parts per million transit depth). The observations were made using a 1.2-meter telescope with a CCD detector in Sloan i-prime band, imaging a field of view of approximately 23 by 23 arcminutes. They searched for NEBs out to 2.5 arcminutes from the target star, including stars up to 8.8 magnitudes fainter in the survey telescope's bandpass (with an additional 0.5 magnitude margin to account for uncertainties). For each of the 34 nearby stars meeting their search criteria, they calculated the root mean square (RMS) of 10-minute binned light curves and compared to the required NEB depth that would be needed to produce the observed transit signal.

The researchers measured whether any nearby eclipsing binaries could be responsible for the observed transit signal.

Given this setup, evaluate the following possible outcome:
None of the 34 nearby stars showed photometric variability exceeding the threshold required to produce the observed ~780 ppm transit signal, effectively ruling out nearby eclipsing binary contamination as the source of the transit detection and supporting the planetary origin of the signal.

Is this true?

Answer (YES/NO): YES